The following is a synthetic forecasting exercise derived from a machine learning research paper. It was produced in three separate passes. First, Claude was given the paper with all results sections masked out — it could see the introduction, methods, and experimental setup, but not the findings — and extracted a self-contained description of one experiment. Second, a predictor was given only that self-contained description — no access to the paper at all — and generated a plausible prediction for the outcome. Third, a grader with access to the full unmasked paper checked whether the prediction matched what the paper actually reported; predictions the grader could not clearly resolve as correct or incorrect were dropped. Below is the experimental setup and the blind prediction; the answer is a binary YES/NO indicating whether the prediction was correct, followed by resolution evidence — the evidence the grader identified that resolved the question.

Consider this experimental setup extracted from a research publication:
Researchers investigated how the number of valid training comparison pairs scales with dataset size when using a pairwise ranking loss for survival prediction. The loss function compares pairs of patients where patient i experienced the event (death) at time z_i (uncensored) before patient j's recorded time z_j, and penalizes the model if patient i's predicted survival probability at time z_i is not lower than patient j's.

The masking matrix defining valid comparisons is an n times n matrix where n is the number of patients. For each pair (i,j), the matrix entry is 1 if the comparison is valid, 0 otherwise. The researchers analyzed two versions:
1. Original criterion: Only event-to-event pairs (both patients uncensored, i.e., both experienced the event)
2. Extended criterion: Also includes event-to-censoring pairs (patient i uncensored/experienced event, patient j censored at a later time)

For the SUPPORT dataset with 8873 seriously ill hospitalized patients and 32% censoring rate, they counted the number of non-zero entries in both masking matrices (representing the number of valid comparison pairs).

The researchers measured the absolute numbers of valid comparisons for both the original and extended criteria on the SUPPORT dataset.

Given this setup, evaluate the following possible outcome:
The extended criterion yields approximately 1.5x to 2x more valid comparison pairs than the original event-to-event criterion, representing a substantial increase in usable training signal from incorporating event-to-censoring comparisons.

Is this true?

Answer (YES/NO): YES